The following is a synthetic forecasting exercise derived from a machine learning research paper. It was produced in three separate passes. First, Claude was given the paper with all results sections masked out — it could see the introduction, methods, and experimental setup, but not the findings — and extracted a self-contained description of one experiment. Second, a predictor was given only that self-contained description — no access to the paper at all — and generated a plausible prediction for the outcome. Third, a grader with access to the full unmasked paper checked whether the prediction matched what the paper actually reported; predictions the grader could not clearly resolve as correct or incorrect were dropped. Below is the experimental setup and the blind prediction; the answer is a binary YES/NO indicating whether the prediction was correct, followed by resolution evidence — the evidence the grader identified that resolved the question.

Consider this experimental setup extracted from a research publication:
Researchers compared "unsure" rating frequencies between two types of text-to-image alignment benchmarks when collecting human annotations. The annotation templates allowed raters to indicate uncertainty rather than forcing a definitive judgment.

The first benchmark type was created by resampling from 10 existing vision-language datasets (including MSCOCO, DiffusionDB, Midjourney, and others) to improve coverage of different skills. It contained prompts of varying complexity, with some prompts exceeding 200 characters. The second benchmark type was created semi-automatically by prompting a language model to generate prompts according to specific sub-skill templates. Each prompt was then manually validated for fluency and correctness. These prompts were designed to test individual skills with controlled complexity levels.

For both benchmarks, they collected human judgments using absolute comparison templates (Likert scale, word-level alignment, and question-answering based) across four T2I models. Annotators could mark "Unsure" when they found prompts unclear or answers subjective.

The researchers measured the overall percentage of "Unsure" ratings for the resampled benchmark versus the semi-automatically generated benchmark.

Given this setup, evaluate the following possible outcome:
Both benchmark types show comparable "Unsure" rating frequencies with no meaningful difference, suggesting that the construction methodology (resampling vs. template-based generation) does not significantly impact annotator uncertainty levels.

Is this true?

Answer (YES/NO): NO